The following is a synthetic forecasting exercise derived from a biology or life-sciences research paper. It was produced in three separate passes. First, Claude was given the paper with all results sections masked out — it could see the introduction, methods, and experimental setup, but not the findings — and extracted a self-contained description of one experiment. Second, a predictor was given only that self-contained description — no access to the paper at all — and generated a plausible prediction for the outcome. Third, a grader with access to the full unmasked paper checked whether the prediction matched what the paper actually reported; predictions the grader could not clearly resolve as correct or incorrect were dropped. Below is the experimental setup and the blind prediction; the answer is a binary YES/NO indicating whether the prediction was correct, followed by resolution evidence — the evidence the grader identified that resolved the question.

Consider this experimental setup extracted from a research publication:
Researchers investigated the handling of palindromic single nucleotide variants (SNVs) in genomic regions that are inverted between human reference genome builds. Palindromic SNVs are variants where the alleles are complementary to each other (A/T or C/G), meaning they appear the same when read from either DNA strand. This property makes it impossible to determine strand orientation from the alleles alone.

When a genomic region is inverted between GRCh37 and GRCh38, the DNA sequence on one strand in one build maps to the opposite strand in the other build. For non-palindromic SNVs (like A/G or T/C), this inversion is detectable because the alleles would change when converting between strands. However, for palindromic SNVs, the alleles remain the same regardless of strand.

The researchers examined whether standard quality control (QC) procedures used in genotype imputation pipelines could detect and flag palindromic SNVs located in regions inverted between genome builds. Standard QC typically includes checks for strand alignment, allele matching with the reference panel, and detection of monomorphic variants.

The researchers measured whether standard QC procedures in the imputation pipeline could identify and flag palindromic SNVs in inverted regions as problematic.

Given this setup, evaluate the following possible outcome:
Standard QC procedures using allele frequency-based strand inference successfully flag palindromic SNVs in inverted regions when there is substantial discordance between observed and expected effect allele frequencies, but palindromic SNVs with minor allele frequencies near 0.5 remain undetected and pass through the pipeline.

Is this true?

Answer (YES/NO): NO